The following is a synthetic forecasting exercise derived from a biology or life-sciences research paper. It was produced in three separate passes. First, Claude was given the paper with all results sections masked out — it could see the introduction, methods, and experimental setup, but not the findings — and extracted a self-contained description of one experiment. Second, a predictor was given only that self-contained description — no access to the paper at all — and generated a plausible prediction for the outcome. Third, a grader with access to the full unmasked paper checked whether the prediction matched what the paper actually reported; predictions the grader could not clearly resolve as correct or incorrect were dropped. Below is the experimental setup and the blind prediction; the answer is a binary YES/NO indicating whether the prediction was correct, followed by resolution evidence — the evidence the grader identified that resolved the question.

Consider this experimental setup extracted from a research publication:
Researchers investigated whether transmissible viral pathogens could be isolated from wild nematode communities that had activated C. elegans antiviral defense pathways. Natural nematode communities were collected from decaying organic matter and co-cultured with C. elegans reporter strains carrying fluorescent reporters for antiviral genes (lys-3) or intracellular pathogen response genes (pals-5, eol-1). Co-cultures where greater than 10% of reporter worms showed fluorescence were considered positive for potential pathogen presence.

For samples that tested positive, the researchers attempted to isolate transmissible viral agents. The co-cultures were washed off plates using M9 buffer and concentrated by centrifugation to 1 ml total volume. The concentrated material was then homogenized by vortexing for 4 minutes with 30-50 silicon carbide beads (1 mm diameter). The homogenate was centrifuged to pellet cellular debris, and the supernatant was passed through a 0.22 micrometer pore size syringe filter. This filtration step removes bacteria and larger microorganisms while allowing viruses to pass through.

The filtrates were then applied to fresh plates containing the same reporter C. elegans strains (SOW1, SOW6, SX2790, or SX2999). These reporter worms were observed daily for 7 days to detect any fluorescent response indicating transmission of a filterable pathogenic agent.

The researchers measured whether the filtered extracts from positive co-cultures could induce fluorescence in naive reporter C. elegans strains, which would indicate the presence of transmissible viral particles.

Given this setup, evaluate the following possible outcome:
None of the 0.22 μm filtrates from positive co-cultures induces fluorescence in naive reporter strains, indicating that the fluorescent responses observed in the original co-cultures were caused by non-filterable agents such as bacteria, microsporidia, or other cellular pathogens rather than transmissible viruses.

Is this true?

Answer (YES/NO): NO